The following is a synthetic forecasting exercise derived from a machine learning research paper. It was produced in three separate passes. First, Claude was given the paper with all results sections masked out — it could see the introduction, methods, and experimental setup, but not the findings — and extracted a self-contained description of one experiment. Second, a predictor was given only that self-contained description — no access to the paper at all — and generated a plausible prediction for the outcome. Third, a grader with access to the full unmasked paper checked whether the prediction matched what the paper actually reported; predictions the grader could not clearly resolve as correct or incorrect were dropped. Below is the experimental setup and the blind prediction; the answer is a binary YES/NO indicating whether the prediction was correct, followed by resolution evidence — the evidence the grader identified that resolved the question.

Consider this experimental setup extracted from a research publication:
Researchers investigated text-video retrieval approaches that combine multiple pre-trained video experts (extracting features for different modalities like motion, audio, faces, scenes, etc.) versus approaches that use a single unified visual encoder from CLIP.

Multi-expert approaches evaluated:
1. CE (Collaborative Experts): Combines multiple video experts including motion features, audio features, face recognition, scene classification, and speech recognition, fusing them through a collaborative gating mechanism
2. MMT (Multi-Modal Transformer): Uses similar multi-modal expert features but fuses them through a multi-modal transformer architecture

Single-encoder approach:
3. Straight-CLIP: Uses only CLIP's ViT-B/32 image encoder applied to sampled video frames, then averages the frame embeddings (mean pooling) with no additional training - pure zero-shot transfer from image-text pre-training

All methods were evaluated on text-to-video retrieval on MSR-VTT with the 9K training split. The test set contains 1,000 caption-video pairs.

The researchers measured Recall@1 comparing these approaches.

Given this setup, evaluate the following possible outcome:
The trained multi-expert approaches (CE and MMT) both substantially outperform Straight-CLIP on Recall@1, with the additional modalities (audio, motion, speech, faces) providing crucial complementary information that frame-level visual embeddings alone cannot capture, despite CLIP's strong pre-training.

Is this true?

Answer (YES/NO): NO